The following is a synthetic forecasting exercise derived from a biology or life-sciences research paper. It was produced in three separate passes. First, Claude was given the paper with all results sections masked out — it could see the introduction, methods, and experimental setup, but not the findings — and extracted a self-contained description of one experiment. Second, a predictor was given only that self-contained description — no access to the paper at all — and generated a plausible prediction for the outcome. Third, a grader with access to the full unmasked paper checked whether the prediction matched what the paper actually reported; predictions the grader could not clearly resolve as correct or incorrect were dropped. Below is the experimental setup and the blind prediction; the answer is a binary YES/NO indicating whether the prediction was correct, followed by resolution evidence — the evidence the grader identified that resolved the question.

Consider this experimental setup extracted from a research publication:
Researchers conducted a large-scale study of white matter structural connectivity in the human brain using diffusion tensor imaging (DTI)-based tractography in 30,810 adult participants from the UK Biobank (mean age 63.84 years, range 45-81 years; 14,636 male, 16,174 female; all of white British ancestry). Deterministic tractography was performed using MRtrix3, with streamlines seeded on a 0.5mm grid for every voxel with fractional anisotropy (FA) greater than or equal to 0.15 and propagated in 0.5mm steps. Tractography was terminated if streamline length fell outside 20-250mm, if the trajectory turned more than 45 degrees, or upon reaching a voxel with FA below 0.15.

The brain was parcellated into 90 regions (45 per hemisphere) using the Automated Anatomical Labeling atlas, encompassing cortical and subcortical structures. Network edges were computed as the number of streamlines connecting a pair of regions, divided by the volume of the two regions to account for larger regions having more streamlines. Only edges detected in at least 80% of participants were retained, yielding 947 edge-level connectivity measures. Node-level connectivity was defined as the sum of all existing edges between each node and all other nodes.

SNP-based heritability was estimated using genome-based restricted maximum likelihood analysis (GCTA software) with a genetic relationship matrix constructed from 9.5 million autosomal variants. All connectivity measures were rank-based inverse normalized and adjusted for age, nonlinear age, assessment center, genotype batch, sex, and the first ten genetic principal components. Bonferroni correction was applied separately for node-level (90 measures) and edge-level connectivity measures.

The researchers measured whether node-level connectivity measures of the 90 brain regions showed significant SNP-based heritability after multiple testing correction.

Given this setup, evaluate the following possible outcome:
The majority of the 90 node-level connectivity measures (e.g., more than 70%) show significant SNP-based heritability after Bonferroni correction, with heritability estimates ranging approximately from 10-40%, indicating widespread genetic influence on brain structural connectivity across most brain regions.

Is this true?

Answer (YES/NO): NO